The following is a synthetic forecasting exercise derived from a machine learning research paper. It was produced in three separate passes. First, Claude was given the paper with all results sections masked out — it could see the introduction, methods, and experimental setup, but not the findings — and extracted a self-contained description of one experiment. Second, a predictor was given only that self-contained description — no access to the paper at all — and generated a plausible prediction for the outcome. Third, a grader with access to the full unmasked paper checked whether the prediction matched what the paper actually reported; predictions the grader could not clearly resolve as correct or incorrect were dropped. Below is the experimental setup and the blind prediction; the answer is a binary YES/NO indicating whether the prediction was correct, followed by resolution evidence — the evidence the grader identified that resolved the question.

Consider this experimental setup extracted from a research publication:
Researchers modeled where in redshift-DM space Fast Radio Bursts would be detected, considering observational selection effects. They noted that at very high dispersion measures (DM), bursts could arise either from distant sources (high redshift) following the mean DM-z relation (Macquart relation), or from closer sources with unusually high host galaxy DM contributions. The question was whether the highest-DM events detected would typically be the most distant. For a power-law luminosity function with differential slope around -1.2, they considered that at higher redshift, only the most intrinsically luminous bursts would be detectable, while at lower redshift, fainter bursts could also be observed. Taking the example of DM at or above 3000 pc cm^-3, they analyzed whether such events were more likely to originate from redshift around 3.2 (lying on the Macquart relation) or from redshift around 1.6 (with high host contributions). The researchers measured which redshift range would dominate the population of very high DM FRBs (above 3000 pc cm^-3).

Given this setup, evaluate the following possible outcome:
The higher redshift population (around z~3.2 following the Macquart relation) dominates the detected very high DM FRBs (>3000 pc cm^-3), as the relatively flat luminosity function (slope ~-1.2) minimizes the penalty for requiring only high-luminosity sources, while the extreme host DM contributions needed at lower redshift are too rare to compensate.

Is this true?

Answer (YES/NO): NO